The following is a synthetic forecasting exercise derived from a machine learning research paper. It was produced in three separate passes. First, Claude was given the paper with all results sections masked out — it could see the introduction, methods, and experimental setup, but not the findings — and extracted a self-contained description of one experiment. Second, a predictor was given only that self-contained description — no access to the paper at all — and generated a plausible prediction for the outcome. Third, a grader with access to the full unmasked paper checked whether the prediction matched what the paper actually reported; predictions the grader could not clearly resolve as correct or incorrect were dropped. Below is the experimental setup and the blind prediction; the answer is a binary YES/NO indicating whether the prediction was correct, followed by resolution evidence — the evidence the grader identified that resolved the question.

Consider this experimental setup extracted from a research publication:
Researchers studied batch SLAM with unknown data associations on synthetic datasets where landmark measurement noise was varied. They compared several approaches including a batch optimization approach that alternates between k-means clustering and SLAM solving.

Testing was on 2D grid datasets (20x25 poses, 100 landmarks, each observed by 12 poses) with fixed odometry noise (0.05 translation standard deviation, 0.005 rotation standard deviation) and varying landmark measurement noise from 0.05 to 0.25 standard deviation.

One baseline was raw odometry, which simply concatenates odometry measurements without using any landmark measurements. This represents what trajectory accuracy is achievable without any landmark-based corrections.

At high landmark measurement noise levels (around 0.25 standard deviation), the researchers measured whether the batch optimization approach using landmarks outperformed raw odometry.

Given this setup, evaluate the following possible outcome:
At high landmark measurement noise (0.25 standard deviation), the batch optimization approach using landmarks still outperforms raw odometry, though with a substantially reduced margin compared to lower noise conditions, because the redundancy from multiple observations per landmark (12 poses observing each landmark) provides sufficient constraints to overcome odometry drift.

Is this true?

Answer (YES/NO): NO